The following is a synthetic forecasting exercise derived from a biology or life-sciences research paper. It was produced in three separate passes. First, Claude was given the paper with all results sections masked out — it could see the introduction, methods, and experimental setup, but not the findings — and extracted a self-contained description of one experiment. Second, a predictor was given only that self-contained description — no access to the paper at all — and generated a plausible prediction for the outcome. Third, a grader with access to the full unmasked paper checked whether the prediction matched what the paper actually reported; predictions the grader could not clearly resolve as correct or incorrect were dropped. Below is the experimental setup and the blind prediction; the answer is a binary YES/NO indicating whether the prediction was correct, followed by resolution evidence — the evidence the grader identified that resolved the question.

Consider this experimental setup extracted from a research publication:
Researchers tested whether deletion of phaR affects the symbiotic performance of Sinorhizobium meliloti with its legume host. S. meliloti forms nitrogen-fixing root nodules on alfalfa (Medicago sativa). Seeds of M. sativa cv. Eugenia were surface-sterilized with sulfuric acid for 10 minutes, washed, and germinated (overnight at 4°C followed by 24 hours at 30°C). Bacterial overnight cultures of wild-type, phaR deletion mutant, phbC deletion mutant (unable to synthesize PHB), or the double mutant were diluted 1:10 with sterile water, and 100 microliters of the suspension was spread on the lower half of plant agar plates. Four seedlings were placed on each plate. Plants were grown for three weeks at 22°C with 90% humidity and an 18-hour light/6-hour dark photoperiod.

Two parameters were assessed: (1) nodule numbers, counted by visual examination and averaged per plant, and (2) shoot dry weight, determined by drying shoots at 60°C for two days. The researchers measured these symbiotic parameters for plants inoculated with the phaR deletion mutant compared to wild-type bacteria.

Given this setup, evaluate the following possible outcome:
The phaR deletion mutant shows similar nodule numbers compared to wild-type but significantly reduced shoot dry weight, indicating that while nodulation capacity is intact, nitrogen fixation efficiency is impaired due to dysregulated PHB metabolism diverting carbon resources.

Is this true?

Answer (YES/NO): NO